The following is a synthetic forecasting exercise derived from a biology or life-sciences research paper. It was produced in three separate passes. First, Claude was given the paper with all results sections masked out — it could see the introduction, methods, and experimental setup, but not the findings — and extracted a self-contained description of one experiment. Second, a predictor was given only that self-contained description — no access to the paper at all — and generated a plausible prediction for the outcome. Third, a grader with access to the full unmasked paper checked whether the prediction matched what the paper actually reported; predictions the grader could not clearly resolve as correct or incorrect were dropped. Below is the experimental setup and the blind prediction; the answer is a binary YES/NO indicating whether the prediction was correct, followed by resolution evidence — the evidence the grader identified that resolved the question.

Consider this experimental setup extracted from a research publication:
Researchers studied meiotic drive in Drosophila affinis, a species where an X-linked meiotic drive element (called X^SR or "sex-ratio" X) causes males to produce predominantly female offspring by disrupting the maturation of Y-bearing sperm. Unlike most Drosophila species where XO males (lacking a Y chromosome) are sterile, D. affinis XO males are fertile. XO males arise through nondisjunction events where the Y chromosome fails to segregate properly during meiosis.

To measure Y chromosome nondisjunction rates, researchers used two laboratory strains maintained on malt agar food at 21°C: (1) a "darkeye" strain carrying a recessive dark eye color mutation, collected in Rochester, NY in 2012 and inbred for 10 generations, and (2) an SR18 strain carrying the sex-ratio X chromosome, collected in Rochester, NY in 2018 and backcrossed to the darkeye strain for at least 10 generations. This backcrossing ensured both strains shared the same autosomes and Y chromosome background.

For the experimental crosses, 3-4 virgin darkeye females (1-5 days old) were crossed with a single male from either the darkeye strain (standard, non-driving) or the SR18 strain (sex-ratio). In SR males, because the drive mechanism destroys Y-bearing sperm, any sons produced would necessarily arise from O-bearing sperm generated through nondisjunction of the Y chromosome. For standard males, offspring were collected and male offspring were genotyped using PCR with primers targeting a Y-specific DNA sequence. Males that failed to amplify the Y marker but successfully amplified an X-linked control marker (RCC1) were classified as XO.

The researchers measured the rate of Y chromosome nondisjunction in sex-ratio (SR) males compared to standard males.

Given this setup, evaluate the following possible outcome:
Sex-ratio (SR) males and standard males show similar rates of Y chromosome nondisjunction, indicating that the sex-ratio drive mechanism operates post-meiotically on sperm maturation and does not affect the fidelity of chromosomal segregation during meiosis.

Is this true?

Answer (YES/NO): NO